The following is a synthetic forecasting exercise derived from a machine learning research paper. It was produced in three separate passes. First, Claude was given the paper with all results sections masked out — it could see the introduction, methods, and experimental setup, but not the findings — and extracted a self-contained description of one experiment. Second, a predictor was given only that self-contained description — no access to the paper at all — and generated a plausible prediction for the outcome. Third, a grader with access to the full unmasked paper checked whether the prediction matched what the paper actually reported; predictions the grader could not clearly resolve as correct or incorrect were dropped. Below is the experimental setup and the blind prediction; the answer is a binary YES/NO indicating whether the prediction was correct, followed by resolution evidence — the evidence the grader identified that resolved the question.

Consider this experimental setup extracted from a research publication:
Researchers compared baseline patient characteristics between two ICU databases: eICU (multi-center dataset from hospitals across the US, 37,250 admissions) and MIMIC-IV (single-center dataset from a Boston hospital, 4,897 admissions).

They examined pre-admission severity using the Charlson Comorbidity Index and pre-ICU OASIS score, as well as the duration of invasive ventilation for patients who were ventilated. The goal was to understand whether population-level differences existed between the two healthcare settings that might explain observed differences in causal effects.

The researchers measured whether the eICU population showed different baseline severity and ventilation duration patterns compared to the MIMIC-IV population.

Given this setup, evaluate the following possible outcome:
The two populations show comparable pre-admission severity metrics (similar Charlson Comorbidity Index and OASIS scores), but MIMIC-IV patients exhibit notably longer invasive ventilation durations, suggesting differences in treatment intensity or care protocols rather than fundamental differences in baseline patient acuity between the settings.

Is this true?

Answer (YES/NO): NO